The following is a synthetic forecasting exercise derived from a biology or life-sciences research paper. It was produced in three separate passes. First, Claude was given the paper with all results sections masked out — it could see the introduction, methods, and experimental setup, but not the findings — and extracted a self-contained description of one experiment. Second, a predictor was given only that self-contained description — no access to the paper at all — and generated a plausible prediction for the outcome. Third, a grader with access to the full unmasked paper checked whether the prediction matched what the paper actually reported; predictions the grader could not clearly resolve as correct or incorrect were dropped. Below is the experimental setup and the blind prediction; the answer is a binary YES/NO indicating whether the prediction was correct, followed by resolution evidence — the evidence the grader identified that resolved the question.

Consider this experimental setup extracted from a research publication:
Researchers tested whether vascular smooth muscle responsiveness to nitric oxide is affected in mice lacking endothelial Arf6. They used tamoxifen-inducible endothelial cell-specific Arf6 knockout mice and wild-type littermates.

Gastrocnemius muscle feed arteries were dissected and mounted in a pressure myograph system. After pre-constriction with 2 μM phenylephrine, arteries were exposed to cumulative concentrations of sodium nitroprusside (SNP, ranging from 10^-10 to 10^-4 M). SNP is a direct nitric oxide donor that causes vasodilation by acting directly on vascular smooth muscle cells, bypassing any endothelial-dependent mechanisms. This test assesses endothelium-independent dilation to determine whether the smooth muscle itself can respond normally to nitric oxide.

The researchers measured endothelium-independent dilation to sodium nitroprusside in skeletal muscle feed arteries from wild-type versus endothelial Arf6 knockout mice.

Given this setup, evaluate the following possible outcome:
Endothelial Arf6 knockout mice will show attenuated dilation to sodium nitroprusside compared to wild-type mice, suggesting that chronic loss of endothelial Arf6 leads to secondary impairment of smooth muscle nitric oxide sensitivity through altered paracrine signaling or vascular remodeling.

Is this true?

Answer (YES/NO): NO